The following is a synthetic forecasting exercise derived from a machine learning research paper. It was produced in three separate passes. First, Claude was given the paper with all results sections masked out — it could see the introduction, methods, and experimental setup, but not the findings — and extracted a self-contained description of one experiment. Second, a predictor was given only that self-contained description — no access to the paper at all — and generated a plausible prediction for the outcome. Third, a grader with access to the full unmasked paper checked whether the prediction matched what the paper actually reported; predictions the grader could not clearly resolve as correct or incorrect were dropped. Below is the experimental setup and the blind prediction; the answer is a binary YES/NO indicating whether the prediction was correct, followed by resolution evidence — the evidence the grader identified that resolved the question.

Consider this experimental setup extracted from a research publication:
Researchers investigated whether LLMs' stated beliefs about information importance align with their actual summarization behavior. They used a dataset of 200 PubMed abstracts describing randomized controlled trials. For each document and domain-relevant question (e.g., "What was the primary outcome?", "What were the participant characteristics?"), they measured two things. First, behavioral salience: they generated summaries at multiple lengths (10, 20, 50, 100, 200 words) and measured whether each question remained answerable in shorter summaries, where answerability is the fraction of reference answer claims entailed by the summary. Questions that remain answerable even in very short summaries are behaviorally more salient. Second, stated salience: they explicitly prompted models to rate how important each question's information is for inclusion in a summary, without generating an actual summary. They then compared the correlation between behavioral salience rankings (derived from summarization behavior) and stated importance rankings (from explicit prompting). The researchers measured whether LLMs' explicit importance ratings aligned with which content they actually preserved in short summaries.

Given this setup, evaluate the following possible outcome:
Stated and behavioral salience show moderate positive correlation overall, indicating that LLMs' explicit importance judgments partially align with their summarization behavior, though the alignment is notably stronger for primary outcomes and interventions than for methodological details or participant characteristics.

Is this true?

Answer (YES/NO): NO